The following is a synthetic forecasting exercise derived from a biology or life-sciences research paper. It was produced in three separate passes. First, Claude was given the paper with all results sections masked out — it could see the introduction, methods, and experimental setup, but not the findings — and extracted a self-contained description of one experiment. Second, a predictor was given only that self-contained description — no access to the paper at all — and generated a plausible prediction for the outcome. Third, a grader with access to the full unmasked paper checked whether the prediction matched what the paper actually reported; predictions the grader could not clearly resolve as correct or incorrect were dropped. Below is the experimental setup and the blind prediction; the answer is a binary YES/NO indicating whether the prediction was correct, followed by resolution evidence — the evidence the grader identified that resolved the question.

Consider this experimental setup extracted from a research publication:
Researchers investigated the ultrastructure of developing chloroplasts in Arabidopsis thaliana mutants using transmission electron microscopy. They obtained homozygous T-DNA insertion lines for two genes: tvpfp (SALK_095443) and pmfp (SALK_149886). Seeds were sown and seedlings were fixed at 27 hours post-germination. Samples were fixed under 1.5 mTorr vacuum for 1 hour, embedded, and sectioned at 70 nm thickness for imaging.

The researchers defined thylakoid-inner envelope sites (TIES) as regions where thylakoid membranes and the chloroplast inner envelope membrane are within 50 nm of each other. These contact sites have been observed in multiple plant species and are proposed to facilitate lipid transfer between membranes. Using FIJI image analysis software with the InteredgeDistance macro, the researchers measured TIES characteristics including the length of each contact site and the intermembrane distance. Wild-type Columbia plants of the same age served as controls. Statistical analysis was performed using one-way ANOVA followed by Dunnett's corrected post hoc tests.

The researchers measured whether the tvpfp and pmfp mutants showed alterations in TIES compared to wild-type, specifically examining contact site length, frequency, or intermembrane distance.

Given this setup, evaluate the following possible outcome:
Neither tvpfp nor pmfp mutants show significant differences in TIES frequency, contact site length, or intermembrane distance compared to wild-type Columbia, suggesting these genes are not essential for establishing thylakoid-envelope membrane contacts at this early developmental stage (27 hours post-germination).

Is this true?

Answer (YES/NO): NO